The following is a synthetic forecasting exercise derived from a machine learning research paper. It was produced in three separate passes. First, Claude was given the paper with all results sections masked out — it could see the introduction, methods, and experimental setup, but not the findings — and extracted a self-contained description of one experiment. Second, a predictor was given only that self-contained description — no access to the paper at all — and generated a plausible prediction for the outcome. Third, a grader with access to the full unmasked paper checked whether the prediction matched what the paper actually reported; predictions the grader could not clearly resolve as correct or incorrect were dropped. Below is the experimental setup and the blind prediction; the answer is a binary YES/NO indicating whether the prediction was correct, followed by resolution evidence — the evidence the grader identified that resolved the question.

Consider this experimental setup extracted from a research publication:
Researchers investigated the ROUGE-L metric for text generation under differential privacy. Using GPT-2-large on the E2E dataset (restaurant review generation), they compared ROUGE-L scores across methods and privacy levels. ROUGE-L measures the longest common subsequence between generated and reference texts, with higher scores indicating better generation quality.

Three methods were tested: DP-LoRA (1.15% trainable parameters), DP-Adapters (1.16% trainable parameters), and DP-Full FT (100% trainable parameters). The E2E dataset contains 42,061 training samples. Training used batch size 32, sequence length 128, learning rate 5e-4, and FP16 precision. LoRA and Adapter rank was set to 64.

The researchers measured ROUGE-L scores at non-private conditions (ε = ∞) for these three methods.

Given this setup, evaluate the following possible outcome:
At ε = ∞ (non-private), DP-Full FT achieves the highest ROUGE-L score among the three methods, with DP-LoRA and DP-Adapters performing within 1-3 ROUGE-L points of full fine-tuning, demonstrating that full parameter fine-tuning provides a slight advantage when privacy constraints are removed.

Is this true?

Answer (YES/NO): YES